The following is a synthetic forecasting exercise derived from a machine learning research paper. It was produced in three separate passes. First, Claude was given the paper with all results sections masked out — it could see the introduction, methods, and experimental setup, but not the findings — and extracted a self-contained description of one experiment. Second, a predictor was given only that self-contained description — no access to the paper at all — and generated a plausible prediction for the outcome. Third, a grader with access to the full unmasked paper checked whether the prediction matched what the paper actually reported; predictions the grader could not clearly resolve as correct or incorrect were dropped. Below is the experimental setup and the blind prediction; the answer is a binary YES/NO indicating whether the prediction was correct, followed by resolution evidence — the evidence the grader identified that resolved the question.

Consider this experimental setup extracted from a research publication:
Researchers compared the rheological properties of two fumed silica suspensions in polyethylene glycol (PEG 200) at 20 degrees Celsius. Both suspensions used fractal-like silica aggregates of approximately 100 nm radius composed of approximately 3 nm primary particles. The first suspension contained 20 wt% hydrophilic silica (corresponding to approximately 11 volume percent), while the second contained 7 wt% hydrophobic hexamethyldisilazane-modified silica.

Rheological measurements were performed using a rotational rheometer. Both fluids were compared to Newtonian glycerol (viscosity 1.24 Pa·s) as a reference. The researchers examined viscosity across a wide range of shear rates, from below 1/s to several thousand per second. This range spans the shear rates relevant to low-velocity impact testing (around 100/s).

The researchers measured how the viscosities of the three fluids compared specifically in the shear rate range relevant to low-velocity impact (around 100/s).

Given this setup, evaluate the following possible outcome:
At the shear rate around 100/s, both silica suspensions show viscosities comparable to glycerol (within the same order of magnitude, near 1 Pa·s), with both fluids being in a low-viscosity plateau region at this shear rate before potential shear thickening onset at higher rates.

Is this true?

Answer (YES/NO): NO